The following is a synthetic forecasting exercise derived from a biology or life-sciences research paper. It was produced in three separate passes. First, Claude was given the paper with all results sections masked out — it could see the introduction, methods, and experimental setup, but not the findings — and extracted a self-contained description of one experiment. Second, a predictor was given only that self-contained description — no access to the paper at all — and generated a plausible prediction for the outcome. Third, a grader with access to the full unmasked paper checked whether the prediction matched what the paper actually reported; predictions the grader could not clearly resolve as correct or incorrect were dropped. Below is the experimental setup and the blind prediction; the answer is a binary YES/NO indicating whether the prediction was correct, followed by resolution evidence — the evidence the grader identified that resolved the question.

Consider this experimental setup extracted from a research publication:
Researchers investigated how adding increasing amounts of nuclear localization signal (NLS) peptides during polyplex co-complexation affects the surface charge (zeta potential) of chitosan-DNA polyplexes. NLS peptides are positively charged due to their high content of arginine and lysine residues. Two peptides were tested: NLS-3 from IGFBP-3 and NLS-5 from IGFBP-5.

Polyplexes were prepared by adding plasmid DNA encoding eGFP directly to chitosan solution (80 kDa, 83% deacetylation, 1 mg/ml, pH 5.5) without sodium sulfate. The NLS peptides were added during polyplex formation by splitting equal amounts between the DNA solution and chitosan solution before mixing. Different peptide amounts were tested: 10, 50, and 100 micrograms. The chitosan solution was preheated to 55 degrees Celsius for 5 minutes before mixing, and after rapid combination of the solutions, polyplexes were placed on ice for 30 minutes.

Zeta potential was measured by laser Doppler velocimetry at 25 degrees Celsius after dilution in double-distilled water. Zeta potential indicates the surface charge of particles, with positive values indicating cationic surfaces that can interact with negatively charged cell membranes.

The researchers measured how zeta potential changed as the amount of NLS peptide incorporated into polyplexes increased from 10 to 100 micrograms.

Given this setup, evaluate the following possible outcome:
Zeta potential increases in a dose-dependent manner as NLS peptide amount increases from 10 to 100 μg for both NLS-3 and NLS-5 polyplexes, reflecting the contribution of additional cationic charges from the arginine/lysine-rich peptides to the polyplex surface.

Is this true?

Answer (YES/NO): NO